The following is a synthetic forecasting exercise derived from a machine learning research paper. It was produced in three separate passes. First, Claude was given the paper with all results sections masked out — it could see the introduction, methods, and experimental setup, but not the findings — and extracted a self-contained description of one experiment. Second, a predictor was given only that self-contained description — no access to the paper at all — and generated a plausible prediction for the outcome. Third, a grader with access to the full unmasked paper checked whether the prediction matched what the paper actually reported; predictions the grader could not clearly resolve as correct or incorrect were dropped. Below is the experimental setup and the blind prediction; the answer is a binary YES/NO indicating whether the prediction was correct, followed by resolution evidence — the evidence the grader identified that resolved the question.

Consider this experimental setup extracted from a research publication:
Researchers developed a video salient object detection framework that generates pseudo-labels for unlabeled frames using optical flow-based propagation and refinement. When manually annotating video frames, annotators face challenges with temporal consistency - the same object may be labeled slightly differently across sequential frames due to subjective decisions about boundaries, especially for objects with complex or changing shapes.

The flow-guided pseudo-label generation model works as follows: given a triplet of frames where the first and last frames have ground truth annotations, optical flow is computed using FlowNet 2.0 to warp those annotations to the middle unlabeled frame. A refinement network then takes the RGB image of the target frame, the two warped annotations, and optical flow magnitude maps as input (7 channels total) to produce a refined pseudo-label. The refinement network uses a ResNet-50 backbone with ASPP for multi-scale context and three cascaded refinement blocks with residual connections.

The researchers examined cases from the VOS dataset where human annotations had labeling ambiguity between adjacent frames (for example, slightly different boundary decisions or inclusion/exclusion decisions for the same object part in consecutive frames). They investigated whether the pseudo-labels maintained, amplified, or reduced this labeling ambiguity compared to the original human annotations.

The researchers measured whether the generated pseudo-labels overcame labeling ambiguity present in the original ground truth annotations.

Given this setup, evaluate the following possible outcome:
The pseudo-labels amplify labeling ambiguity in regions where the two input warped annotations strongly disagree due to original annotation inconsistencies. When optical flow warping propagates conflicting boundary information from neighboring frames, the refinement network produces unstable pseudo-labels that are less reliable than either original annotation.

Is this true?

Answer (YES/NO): NO